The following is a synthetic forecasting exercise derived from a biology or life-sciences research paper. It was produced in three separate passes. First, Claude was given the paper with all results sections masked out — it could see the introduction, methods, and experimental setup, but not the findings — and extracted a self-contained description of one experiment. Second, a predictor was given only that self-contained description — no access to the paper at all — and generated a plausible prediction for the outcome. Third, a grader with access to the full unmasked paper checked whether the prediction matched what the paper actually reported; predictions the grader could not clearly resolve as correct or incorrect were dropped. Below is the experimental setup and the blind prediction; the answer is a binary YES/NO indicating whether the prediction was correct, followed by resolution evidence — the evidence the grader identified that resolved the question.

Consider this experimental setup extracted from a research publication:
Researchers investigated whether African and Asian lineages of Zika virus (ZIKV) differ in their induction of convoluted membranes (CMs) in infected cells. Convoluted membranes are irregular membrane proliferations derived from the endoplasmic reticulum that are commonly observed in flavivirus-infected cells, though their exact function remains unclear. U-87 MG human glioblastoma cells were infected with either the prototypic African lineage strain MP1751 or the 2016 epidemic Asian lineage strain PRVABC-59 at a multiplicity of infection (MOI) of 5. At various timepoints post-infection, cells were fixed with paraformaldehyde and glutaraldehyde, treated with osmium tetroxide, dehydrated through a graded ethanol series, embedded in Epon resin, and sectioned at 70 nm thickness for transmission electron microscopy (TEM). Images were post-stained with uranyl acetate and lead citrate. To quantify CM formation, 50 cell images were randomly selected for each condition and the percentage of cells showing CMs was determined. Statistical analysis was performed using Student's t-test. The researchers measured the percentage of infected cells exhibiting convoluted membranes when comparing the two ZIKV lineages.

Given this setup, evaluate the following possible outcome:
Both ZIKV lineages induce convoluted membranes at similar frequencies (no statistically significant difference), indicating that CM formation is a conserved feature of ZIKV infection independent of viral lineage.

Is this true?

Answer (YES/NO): NO